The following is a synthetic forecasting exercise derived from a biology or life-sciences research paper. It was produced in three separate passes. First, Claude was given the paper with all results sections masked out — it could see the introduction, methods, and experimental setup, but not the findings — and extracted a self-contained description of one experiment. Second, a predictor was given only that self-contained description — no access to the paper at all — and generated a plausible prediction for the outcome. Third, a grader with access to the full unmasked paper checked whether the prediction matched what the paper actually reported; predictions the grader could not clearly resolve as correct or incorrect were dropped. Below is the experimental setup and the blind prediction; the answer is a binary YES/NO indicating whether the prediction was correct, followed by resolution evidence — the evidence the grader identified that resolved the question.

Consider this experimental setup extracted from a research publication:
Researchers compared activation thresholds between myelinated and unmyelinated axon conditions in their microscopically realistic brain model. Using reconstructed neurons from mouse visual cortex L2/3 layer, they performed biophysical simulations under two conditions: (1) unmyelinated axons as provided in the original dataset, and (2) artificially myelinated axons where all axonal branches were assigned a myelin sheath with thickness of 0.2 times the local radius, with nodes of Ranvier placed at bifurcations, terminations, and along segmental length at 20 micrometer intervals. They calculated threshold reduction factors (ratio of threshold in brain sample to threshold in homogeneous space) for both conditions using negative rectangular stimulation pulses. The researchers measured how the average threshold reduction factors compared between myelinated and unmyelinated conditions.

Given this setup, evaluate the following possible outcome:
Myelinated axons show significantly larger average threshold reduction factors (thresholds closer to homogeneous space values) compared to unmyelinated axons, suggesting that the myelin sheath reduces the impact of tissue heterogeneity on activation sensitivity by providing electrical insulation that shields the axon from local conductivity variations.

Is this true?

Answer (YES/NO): NO